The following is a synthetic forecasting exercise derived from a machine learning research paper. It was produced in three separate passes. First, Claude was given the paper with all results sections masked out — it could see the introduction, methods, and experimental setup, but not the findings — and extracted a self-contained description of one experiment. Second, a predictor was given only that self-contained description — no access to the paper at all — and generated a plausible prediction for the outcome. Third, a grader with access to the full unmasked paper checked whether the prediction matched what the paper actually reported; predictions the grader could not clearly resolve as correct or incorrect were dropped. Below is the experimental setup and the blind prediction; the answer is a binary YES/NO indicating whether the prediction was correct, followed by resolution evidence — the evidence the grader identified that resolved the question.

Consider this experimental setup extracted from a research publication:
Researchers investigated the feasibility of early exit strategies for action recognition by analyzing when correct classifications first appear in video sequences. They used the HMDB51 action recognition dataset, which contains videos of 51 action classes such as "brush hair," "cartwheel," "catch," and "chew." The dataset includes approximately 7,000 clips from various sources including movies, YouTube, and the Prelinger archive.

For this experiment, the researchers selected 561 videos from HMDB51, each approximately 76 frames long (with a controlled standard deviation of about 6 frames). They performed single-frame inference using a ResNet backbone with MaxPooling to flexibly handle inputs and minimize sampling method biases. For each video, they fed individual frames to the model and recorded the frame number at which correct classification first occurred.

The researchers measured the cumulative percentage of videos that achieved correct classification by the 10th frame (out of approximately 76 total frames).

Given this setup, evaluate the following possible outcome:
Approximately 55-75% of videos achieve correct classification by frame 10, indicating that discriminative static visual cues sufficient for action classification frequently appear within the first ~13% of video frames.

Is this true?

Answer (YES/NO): NO